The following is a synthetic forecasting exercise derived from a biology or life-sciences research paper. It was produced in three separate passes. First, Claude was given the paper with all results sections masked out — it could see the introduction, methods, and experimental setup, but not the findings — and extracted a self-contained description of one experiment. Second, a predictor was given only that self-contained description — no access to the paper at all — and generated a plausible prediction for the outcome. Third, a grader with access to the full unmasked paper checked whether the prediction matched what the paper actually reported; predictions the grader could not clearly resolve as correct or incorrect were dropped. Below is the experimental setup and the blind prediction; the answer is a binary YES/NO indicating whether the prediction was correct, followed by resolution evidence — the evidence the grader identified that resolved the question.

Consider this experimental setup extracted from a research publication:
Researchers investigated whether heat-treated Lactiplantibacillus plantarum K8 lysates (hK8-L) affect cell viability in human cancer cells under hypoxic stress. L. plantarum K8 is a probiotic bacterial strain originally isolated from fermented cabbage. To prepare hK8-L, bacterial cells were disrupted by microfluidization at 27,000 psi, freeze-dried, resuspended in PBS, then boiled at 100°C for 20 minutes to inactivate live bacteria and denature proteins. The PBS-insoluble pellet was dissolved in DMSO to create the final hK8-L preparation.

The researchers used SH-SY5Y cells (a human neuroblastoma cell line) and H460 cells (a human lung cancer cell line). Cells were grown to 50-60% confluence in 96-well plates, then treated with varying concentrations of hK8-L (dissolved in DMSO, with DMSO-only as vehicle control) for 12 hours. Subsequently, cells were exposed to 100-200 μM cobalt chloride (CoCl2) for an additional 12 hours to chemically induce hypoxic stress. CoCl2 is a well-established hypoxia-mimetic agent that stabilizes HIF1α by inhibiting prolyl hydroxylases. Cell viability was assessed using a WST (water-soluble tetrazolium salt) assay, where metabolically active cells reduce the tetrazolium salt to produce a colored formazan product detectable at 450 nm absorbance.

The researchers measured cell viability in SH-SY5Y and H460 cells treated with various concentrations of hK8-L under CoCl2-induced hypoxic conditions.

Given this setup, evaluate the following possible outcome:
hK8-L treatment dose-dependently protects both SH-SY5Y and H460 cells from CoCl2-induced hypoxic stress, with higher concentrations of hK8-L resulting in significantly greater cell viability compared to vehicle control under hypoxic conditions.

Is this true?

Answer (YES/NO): NO